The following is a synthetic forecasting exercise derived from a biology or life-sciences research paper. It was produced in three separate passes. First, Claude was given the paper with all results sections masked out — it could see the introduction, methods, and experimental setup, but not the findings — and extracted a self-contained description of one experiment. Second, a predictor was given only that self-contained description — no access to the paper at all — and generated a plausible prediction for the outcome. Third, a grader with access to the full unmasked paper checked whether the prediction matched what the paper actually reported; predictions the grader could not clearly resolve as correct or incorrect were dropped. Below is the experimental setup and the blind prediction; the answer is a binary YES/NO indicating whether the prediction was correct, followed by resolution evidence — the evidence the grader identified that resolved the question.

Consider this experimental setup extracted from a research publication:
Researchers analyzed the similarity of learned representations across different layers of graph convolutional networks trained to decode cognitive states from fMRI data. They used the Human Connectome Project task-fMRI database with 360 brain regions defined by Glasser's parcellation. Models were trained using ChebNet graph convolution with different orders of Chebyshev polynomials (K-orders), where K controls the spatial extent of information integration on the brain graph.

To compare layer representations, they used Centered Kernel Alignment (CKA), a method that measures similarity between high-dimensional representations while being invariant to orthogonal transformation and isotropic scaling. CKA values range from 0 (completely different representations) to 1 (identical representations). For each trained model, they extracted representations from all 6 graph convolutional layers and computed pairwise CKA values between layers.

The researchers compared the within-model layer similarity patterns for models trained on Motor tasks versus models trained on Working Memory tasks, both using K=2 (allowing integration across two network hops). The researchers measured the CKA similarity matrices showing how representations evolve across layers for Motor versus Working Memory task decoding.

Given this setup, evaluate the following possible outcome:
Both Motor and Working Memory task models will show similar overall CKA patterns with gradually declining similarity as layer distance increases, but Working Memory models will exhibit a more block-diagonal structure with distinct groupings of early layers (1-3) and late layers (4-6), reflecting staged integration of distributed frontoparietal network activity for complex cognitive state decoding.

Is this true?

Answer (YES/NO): NO